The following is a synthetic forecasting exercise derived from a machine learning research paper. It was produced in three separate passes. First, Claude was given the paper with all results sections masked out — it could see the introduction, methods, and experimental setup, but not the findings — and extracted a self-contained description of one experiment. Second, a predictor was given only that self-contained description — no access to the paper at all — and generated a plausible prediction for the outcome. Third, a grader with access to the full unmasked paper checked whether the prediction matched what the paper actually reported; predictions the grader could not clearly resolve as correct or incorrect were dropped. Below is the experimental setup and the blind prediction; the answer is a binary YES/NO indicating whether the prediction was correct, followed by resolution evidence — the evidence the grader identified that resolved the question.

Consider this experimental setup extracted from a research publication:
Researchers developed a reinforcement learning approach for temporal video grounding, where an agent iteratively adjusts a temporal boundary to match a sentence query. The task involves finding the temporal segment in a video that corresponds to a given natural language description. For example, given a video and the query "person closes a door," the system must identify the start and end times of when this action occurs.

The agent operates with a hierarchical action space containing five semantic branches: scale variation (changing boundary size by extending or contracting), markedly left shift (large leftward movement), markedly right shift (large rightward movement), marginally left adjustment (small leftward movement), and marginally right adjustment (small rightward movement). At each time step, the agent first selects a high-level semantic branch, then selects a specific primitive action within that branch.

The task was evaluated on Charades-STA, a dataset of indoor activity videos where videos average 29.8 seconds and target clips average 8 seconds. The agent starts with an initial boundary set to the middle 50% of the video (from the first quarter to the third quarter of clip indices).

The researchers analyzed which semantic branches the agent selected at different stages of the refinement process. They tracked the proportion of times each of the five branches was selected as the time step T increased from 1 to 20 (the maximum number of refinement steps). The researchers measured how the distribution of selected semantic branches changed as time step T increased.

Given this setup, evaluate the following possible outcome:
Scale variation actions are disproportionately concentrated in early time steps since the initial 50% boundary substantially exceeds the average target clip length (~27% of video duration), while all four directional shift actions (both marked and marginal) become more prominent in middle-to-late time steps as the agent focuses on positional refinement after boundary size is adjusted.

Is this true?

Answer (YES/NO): NO